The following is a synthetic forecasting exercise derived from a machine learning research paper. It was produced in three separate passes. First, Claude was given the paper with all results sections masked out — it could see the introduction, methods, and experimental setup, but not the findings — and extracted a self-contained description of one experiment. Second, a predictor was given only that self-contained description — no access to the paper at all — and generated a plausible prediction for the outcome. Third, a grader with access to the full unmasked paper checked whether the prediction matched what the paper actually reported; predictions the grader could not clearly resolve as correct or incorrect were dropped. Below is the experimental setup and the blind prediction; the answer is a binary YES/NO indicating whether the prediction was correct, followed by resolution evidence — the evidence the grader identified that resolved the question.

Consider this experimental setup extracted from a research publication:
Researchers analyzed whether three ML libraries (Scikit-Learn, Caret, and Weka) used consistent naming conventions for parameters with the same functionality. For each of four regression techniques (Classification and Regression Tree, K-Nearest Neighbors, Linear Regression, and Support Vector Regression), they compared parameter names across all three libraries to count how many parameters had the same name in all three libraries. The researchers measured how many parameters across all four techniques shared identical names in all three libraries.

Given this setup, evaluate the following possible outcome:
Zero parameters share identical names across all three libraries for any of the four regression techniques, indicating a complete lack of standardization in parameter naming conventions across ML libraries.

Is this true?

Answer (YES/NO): NO